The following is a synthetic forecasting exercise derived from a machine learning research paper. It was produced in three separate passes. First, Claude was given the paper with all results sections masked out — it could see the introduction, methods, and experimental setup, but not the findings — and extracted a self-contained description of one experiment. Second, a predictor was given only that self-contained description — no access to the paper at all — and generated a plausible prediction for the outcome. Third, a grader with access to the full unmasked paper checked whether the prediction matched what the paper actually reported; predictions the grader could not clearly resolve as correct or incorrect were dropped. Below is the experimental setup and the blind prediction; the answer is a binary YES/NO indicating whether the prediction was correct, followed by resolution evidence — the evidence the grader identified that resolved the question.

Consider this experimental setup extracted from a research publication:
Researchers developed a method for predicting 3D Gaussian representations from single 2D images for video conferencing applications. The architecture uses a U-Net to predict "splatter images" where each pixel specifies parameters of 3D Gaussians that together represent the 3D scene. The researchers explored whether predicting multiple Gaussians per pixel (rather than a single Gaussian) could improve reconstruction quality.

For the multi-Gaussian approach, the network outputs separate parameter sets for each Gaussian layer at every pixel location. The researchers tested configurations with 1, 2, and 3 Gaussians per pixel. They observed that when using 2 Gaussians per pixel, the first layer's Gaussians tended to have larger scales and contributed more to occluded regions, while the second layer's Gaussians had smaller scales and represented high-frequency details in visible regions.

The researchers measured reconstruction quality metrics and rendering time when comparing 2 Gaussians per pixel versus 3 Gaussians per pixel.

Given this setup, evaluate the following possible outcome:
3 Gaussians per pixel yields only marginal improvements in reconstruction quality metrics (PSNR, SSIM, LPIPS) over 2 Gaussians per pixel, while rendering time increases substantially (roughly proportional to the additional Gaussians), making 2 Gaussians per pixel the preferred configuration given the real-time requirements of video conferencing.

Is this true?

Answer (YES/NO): NO